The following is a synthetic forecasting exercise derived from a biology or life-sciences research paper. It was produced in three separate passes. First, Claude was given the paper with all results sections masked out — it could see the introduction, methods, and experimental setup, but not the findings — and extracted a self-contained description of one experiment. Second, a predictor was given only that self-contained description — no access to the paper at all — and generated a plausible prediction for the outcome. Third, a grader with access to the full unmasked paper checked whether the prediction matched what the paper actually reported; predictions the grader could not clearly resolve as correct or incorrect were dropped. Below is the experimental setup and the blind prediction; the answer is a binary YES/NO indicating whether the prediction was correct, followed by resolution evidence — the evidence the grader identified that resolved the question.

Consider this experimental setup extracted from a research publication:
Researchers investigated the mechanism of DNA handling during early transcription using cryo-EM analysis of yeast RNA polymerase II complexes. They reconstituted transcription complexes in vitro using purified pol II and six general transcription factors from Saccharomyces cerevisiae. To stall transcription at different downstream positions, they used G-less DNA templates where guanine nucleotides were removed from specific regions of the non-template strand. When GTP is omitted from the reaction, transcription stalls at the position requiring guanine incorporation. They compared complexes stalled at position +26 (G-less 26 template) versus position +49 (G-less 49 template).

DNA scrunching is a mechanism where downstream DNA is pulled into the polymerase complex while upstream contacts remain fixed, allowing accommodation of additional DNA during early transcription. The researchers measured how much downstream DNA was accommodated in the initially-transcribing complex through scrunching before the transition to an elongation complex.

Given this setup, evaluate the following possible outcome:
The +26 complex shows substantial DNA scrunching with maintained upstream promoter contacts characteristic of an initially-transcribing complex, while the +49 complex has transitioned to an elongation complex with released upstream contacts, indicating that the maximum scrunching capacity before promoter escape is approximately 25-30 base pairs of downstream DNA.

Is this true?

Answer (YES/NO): NO